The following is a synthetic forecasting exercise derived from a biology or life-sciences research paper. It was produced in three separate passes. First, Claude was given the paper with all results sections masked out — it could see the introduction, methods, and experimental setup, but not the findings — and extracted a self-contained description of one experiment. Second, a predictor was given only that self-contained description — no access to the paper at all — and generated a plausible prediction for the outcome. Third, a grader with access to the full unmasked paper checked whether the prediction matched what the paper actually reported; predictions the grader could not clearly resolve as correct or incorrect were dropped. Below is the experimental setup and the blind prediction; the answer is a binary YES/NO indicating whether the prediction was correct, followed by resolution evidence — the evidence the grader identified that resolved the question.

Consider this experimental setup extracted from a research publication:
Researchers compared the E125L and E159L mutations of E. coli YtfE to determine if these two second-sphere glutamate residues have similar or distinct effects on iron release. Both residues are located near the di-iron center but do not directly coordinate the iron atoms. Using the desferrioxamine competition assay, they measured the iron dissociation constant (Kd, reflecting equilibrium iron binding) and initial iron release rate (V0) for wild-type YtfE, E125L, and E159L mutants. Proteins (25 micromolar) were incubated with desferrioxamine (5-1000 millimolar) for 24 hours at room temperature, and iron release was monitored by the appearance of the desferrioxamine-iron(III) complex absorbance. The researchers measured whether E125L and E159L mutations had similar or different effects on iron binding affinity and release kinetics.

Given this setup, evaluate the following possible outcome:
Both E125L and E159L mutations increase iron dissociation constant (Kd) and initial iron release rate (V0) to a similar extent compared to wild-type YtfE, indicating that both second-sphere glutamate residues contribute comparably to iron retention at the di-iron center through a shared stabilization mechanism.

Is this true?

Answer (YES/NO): NO